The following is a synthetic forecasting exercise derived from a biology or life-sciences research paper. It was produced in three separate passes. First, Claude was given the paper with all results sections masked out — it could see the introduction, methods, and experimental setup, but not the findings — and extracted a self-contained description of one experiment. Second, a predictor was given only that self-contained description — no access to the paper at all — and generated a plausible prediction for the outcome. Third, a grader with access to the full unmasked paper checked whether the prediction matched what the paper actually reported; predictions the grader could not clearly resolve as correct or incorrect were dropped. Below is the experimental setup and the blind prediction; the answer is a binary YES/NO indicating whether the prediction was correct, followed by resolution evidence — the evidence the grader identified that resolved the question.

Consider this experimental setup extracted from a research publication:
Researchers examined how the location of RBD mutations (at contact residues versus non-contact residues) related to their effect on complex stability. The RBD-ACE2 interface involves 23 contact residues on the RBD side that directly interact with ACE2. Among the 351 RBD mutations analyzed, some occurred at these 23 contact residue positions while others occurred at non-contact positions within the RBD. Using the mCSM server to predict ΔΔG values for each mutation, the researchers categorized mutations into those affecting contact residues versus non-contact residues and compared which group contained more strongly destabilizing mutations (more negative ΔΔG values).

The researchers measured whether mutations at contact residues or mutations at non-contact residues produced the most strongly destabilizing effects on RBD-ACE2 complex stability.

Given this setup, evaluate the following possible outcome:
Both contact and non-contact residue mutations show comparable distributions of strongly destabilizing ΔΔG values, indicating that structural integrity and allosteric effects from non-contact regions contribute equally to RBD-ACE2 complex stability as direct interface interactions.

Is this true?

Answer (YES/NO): NO